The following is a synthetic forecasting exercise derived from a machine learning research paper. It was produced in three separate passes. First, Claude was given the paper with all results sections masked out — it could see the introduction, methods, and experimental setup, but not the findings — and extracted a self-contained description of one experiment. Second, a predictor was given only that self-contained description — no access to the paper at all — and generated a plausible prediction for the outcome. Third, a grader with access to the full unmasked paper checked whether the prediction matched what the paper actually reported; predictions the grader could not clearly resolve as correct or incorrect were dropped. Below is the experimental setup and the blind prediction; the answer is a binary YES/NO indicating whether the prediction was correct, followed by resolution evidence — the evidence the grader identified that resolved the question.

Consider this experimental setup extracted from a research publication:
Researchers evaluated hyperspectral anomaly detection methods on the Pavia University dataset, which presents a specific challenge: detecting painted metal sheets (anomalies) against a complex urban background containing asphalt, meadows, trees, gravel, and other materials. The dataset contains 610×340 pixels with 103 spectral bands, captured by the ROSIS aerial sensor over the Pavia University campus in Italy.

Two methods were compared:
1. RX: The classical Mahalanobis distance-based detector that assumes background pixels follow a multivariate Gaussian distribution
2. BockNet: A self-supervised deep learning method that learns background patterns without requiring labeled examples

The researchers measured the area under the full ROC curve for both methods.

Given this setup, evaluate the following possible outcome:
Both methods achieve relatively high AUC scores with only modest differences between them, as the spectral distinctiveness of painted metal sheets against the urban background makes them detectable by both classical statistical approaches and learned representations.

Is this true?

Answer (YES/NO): YES